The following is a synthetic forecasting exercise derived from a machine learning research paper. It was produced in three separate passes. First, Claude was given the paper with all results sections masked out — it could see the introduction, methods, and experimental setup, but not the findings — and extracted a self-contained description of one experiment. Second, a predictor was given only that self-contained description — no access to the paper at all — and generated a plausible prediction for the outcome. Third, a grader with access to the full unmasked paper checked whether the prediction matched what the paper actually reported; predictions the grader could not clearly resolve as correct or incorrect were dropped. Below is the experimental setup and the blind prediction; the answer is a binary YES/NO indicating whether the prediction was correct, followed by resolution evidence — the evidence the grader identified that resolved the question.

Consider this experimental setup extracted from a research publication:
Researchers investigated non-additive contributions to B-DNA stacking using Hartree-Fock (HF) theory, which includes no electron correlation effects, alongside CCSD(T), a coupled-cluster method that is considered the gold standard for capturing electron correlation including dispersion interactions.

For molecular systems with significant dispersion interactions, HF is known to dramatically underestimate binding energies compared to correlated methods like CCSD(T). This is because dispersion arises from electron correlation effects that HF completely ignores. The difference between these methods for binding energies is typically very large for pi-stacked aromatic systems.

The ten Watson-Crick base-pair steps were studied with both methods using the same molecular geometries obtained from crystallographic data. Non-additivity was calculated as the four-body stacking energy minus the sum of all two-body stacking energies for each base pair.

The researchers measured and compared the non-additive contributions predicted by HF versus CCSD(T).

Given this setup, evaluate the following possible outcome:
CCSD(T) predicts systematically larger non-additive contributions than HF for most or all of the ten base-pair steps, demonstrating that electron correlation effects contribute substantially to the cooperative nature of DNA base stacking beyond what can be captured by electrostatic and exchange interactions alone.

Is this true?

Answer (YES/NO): NO